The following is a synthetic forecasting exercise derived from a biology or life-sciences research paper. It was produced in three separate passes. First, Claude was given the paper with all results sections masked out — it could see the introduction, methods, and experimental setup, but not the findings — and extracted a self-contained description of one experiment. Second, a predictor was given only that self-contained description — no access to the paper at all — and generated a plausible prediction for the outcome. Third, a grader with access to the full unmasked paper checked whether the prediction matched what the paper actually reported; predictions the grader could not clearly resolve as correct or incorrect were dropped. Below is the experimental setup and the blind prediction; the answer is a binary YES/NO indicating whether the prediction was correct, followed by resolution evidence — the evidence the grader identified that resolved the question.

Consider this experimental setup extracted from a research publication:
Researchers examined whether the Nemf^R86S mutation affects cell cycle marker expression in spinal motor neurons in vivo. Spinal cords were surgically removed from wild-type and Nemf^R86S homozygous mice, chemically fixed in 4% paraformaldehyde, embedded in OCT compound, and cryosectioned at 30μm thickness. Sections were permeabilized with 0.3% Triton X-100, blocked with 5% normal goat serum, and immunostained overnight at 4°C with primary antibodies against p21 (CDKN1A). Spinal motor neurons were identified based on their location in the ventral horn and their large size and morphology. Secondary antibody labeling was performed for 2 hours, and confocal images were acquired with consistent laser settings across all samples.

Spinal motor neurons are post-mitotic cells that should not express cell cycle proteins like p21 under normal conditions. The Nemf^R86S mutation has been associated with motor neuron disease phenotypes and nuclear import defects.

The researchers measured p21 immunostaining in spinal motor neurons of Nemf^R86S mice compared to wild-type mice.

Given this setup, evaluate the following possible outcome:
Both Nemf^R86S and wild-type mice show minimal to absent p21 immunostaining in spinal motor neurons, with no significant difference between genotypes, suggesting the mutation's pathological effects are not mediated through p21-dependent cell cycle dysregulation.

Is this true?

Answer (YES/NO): YES